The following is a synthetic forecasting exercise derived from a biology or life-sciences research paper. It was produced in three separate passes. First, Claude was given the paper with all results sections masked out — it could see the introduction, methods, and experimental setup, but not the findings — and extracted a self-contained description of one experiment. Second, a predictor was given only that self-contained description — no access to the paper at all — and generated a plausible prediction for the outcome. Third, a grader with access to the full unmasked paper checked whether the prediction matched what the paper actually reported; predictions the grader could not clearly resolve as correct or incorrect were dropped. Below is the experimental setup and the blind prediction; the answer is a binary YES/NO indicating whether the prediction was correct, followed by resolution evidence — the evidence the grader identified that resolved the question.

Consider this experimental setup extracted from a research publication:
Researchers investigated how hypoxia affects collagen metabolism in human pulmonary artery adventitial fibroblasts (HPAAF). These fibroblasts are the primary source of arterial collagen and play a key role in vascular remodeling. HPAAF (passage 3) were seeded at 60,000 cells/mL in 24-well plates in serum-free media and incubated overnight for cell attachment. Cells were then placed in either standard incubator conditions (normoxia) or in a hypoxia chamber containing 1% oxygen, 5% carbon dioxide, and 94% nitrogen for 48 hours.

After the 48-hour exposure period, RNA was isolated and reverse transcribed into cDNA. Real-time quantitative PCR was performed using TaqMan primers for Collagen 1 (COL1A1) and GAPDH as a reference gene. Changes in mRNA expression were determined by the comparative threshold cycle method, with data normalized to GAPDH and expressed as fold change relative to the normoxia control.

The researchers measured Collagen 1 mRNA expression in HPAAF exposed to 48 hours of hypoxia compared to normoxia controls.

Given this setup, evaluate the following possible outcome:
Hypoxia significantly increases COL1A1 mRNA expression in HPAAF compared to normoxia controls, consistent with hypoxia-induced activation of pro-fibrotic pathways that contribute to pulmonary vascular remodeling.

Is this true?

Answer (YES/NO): NO